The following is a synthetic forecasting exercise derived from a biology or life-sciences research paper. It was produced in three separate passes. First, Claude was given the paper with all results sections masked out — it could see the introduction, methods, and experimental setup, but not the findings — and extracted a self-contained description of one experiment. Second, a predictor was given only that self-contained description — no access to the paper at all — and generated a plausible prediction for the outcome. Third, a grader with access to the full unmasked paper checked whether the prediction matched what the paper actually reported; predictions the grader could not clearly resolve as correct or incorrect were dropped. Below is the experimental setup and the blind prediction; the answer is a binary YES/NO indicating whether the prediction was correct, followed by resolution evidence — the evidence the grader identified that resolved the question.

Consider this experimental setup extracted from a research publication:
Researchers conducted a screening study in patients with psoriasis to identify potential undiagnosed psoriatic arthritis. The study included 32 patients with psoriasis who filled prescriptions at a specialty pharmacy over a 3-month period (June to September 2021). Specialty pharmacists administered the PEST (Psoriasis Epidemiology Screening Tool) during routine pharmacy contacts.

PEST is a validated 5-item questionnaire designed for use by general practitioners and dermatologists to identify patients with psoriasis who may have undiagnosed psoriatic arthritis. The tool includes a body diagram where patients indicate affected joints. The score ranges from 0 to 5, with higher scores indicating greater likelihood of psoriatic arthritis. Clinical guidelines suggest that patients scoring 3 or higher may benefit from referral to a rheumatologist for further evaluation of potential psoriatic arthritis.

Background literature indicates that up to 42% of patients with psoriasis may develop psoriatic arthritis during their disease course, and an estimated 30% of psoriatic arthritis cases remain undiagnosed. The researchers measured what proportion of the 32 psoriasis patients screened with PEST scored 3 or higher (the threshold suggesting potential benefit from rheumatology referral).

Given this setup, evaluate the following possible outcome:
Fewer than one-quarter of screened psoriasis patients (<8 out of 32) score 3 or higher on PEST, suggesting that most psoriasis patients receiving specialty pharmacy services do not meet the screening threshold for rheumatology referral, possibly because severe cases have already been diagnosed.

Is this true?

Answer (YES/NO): NO